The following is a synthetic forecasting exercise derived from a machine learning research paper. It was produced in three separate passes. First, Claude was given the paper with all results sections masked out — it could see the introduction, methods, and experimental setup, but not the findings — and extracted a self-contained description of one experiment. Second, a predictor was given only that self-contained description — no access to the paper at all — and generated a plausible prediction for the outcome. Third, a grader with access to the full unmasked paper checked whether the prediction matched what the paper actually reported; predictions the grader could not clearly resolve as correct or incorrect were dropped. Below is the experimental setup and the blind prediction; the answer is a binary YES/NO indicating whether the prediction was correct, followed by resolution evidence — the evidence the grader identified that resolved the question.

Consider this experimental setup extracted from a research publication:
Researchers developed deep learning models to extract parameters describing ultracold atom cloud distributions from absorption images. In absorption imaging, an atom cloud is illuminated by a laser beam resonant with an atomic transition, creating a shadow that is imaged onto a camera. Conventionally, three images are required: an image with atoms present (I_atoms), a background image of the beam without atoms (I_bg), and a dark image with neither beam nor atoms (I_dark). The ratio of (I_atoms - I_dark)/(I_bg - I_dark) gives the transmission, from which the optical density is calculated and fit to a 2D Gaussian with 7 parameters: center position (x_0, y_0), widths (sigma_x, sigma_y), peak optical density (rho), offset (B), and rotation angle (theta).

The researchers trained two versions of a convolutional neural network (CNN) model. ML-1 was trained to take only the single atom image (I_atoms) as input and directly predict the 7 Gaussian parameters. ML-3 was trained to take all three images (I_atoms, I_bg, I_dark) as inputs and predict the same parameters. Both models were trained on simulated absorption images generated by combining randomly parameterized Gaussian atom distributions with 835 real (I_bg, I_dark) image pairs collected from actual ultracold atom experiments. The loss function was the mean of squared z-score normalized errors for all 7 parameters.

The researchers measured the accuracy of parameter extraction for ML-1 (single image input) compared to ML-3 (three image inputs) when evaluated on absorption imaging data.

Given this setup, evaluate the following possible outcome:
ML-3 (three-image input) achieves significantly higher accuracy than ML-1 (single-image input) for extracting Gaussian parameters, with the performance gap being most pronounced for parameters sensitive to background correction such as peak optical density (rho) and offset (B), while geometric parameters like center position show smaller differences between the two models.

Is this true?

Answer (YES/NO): NO